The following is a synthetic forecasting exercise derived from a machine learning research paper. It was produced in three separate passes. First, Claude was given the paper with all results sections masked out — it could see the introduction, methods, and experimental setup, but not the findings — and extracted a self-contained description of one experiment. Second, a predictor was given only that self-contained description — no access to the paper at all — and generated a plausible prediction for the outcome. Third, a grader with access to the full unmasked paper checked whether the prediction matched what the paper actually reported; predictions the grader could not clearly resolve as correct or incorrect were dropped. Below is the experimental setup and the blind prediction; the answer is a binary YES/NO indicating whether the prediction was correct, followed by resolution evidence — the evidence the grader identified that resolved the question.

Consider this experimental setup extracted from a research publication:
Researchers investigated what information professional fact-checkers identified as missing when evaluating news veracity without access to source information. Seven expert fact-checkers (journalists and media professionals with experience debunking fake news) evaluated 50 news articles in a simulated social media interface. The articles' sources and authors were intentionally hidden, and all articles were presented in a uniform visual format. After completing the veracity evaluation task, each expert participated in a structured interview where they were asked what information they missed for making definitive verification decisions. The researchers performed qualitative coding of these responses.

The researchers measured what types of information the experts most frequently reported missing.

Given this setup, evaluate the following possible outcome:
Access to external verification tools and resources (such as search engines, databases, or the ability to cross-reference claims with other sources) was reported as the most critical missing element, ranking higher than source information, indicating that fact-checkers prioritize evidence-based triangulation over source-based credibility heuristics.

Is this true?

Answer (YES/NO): NO